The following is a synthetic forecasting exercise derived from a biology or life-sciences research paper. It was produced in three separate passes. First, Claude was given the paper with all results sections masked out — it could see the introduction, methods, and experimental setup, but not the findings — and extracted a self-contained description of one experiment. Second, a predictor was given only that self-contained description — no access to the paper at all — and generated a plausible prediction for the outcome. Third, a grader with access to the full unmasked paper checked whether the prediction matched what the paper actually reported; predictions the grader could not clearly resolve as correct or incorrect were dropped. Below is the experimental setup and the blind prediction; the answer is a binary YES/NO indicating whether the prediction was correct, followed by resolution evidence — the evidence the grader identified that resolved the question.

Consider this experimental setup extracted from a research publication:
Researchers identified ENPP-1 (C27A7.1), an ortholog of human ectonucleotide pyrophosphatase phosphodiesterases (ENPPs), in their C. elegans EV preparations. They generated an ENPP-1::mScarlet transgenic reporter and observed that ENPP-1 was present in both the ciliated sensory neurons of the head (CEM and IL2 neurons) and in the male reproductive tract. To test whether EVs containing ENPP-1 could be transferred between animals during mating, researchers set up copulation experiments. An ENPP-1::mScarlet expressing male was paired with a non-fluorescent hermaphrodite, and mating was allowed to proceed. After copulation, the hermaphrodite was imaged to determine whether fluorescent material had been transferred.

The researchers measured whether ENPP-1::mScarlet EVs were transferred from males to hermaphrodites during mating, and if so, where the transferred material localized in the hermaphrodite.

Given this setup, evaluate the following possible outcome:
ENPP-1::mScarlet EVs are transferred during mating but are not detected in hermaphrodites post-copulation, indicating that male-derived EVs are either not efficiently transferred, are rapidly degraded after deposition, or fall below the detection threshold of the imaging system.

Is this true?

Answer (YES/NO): NO